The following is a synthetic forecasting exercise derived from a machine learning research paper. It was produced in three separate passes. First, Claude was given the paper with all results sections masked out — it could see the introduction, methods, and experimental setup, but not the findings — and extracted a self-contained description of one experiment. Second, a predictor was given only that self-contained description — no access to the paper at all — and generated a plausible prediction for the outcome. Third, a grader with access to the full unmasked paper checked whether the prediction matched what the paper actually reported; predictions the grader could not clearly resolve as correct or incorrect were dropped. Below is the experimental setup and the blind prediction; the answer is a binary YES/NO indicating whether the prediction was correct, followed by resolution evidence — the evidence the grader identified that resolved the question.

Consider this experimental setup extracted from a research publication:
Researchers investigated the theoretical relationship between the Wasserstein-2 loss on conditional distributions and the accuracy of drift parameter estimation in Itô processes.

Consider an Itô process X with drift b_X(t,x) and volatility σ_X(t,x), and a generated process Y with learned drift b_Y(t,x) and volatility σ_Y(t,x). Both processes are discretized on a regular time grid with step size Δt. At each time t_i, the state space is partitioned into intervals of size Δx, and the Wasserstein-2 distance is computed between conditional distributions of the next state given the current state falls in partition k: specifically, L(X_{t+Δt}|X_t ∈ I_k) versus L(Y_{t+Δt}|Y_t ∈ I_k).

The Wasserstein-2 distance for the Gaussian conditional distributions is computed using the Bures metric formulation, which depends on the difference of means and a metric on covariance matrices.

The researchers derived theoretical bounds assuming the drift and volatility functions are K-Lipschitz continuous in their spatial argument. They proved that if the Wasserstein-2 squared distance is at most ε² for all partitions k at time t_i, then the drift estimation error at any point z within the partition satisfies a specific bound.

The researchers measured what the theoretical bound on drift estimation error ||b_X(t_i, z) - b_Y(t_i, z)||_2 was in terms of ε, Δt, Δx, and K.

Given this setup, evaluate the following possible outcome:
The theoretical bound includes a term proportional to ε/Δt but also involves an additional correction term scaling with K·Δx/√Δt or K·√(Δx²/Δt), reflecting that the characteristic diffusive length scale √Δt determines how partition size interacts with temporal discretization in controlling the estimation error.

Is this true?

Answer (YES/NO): NO